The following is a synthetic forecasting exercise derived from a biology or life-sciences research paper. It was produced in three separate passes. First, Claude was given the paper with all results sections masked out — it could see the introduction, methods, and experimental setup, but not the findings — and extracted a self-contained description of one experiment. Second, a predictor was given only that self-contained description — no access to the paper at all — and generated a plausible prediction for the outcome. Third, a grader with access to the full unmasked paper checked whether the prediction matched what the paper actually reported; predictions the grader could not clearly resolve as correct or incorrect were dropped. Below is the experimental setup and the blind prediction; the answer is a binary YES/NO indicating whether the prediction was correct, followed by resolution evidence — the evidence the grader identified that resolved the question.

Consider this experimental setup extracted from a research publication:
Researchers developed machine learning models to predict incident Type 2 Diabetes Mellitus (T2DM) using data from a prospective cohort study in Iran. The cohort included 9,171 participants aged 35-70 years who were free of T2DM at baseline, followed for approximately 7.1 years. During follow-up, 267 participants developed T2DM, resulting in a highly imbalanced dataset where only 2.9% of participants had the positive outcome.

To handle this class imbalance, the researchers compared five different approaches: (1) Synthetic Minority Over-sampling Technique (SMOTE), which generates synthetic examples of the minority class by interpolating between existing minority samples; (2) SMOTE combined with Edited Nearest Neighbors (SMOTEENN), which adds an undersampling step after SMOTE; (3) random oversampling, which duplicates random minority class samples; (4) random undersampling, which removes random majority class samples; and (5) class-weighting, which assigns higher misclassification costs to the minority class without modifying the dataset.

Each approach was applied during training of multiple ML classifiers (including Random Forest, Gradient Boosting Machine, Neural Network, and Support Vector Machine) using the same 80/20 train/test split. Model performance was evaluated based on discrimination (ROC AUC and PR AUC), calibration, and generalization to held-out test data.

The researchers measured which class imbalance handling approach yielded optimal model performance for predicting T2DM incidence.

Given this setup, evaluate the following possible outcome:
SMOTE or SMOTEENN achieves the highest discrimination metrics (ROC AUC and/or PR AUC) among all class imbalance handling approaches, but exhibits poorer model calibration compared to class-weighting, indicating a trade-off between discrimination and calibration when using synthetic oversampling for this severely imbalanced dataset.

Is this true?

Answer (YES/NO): NO